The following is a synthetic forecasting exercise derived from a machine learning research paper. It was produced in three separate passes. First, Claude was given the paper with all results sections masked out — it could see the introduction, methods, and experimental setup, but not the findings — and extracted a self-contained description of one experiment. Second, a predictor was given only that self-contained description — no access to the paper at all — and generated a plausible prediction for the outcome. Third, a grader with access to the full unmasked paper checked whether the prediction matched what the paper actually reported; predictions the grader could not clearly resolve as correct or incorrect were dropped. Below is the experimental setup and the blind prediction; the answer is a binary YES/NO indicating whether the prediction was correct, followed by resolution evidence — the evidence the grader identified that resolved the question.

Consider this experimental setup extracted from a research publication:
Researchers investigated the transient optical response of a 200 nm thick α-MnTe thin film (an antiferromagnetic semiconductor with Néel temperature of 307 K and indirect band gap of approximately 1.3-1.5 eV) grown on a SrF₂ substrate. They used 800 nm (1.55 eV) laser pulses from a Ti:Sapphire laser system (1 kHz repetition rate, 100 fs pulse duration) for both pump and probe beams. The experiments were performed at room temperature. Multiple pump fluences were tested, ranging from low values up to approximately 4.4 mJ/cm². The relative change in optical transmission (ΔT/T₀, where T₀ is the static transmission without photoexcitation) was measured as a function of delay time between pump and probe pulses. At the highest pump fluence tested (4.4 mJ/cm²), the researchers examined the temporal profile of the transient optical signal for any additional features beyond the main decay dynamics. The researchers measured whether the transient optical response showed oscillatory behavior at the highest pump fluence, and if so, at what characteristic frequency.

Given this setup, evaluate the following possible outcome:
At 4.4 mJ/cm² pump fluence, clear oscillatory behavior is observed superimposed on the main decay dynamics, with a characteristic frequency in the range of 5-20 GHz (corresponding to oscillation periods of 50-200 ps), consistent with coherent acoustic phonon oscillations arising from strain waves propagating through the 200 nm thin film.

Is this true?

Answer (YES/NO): NO